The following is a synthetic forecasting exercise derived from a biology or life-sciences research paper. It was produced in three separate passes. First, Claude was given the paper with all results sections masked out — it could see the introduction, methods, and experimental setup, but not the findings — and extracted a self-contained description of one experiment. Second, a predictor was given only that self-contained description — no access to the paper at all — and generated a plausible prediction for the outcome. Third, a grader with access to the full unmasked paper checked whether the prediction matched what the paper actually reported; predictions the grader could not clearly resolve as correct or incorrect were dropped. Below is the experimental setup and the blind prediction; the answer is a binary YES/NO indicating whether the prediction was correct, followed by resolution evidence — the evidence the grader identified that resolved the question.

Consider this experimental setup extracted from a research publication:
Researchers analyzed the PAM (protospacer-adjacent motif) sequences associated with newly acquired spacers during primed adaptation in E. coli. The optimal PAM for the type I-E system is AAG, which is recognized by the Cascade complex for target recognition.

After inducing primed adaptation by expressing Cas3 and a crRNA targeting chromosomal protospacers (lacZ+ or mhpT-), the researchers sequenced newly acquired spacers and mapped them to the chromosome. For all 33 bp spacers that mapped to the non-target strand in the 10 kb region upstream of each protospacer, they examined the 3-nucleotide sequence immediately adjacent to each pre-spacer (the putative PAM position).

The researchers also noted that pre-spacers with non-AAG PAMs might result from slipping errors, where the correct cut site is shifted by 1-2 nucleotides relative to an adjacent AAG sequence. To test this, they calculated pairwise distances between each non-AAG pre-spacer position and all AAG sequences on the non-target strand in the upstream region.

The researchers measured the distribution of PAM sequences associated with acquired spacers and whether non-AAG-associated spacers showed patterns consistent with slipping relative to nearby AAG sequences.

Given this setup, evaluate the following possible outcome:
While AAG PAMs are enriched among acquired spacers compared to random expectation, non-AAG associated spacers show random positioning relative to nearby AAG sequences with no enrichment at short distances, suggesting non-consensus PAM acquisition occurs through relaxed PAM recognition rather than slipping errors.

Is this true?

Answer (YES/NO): NO